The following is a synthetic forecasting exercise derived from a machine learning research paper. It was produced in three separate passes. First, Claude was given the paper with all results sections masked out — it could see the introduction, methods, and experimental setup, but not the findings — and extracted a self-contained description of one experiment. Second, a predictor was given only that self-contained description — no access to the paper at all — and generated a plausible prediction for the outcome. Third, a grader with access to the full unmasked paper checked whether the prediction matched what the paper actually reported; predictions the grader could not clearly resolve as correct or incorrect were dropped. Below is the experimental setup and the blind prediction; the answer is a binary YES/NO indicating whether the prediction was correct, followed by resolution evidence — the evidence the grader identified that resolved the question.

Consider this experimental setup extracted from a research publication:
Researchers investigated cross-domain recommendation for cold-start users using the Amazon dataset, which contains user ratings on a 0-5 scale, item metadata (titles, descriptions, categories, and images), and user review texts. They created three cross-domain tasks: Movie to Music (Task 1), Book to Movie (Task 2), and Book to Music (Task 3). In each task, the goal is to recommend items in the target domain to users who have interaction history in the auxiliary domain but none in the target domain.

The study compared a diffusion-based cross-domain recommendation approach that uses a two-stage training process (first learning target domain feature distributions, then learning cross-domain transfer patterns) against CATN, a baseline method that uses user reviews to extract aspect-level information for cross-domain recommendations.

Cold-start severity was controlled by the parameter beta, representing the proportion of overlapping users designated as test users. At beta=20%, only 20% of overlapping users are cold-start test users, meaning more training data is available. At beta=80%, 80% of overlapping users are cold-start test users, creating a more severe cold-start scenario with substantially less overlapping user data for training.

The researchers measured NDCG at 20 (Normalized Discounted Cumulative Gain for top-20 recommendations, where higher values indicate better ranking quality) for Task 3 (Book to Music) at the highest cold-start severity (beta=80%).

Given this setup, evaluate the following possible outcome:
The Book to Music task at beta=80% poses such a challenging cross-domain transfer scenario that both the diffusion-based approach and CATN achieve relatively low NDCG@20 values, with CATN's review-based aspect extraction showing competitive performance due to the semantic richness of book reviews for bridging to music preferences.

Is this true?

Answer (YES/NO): NO